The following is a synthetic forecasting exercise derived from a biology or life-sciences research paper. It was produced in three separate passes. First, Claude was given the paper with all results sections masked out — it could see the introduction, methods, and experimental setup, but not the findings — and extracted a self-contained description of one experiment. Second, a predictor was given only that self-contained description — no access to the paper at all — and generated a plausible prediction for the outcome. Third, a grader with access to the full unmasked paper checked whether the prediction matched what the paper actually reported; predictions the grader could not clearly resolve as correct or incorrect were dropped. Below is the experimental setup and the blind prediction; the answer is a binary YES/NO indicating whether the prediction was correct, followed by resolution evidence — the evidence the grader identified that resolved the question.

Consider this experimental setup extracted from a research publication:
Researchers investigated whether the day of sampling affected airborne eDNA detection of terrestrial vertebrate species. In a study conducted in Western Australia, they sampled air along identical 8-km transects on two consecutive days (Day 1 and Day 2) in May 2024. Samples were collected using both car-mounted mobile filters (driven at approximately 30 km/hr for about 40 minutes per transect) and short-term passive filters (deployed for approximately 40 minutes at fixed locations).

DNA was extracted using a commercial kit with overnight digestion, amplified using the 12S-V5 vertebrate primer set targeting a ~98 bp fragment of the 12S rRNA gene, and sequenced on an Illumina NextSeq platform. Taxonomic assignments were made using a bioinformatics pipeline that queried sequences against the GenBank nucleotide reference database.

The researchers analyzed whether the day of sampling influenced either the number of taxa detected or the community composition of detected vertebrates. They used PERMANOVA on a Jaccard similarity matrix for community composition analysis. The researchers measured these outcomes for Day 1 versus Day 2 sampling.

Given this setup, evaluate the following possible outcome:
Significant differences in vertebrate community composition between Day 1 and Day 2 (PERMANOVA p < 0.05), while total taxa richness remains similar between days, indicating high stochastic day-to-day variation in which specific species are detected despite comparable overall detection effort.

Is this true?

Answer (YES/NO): NO